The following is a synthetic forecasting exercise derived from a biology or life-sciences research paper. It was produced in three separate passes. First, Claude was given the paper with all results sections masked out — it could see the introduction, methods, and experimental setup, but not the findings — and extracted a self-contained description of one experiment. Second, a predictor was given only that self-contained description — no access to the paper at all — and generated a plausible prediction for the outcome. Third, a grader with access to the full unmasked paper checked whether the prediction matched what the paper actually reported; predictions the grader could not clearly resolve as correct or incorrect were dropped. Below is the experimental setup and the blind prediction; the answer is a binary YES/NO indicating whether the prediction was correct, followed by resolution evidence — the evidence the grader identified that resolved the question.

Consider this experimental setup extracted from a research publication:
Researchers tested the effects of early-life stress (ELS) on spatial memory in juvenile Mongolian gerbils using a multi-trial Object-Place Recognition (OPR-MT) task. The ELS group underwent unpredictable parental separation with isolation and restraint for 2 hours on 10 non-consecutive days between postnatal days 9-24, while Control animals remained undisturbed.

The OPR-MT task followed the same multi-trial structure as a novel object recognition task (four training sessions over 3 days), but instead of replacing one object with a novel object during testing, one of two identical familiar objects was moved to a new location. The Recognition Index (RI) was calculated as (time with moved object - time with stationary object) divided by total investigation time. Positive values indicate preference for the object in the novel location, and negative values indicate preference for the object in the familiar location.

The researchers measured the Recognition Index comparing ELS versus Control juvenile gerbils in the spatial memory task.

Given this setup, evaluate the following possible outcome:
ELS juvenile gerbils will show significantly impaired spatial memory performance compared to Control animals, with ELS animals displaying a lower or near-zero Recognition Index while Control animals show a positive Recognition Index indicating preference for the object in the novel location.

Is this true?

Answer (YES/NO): NO